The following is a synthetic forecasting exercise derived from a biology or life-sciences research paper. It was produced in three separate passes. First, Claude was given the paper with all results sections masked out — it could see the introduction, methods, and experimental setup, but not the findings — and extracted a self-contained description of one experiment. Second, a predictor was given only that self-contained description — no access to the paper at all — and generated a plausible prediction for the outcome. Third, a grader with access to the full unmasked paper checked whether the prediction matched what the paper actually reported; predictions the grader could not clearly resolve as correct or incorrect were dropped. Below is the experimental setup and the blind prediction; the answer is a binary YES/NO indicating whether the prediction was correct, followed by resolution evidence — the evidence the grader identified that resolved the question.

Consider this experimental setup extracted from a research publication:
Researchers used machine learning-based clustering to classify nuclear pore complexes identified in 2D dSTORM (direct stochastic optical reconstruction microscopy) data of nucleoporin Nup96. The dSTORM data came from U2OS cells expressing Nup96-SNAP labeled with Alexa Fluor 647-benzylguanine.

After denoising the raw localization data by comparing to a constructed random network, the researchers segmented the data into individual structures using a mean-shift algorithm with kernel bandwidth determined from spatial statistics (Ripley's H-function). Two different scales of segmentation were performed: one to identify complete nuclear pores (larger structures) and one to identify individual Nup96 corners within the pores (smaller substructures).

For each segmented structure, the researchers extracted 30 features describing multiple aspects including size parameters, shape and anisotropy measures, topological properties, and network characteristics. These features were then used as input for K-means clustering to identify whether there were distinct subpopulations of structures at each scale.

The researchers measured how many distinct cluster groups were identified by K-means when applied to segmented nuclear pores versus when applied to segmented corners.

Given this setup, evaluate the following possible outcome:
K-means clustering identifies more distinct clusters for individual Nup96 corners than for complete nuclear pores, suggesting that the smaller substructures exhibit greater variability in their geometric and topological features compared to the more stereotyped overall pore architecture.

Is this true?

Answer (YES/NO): NO